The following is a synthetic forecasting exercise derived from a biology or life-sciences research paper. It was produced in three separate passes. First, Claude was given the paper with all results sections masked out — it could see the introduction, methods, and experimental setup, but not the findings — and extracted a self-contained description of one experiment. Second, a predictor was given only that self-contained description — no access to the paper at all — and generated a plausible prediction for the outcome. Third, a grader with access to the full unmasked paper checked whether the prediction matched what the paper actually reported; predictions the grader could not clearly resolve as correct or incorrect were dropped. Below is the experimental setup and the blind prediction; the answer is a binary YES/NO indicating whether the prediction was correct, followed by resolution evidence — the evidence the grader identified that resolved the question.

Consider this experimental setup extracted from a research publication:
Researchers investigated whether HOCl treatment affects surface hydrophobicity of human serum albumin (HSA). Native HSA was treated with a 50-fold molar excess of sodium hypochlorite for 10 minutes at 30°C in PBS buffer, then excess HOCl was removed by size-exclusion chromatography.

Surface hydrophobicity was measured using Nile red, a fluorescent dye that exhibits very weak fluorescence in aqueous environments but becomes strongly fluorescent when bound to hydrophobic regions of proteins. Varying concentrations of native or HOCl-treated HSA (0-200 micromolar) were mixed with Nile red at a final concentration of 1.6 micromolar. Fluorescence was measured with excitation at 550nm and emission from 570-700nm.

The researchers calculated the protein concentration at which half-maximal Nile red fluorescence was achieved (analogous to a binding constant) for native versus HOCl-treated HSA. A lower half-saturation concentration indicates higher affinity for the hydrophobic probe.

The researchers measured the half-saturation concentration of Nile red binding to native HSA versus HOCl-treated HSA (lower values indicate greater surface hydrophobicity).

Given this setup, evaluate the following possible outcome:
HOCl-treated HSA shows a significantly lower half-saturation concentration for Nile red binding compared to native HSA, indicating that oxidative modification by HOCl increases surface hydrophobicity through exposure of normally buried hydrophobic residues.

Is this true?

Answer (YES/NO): YES